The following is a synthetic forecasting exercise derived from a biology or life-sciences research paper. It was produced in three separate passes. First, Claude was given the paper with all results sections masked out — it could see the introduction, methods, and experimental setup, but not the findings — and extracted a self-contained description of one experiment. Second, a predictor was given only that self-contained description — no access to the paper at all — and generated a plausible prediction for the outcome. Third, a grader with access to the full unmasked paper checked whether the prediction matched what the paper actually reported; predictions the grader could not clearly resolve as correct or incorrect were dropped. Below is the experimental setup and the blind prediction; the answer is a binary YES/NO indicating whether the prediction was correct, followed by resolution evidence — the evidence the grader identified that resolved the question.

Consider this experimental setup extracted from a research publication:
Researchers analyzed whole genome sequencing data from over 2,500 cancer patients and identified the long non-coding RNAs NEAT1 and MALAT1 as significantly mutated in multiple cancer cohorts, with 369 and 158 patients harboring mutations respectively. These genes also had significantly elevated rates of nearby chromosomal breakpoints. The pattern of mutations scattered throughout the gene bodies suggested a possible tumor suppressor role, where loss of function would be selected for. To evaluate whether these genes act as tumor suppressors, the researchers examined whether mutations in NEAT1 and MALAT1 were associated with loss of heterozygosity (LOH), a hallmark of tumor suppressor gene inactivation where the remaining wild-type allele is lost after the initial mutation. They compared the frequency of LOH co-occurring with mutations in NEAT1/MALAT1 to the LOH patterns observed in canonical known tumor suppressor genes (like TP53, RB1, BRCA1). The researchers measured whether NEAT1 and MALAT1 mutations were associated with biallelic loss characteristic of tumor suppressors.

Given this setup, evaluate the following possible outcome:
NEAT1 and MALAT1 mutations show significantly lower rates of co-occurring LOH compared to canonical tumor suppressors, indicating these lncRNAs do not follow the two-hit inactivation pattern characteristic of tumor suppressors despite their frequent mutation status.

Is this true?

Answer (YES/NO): YES